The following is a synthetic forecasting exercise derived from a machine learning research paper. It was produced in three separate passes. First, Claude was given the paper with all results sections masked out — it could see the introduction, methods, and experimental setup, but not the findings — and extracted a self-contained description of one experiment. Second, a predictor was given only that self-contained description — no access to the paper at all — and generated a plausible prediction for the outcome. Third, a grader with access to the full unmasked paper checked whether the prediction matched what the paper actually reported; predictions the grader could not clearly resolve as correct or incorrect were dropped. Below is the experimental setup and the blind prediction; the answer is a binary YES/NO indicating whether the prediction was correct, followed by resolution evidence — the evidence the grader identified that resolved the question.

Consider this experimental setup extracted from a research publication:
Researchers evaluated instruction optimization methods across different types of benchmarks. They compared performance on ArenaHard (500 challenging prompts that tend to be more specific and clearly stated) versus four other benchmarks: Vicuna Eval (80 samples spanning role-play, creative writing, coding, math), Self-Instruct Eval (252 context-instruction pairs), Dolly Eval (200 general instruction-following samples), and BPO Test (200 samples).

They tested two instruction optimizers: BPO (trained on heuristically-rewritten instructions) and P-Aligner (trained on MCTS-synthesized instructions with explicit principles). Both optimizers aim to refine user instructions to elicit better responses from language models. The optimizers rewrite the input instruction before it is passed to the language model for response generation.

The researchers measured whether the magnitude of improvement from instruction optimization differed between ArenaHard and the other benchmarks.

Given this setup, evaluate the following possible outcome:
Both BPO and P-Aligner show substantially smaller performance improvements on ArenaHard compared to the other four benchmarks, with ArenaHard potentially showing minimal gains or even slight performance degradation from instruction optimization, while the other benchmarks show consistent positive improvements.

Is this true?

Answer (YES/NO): YES